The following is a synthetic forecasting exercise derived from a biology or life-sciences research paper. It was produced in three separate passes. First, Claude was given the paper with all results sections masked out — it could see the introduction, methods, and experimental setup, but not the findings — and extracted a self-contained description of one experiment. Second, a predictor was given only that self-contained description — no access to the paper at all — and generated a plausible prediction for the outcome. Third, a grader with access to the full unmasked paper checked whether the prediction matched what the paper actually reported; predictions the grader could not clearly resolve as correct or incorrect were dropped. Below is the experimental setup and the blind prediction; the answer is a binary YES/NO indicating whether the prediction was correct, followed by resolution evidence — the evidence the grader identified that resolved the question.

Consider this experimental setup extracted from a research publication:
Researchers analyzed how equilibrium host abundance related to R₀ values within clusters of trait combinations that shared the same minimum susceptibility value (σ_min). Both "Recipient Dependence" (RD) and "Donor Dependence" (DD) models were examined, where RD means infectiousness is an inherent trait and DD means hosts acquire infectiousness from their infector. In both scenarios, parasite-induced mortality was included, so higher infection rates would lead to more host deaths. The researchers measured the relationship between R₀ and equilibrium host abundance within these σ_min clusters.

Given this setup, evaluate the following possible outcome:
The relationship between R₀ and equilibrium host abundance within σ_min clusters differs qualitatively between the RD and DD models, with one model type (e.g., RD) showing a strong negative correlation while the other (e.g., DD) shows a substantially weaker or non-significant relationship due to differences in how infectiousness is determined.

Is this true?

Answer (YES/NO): YES